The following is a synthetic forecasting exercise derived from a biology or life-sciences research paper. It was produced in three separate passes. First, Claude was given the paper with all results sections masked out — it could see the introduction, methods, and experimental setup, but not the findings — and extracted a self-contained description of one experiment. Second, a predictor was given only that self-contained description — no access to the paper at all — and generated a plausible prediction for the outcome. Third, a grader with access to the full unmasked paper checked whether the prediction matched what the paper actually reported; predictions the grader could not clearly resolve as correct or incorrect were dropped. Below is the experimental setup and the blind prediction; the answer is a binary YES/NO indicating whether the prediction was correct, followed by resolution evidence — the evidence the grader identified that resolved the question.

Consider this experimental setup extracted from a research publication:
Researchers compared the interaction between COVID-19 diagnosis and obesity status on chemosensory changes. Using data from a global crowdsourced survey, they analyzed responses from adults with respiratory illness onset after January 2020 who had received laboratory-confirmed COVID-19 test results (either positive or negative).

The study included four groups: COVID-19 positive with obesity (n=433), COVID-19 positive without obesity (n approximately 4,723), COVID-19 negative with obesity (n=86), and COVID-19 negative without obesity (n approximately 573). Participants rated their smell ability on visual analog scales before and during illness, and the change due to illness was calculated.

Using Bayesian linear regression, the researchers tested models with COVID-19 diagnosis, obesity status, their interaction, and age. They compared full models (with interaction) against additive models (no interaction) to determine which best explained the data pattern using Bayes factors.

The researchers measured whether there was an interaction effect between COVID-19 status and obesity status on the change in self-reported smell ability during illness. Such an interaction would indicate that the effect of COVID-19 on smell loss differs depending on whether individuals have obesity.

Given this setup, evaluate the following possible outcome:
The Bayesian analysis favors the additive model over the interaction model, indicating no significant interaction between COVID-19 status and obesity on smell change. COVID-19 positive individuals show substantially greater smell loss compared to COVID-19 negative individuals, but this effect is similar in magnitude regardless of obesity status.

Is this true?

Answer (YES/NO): YES